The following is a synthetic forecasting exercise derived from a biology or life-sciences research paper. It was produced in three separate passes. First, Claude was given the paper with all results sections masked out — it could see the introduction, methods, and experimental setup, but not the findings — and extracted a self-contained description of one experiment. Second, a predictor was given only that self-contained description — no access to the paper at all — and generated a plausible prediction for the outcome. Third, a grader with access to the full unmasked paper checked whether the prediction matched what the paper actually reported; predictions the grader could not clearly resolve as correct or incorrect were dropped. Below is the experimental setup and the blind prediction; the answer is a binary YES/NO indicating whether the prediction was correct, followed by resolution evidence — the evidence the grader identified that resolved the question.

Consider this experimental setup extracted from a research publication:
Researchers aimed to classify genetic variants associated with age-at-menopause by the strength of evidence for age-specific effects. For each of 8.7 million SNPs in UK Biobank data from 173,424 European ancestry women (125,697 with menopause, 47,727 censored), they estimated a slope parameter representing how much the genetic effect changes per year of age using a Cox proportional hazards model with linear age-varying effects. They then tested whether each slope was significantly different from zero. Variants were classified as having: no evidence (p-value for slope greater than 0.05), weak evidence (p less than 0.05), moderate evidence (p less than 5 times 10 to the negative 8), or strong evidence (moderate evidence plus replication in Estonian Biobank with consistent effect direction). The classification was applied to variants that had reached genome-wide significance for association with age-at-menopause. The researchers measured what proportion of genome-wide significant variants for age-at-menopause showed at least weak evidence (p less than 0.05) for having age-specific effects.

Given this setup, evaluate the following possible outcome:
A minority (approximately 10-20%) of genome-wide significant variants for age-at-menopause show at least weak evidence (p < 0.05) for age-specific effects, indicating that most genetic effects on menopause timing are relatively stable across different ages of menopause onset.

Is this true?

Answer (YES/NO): NO